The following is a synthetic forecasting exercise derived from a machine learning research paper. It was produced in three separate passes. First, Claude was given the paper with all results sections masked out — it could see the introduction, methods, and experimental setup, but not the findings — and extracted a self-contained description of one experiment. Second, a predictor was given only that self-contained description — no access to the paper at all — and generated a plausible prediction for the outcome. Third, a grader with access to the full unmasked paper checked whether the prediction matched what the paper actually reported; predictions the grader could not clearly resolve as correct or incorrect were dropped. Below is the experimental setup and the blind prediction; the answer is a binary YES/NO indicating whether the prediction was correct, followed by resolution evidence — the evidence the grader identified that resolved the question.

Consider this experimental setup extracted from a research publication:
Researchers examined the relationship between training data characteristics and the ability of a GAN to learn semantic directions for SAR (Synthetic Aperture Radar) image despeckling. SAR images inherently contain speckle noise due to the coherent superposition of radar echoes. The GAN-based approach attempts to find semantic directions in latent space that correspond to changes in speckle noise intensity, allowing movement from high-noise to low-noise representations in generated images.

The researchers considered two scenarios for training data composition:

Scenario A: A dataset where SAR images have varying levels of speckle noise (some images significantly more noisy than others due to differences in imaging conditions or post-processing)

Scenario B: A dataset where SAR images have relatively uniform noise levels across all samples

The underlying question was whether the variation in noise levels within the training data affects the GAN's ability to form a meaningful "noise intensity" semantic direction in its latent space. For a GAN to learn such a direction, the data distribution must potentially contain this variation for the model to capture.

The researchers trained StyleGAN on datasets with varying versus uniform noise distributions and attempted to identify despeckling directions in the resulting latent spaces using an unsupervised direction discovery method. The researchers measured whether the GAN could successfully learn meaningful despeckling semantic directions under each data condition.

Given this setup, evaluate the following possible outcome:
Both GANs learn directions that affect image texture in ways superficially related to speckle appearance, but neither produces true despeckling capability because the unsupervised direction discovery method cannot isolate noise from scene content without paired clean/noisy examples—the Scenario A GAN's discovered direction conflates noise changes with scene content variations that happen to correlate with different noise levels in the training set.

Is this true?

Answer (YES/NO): NO